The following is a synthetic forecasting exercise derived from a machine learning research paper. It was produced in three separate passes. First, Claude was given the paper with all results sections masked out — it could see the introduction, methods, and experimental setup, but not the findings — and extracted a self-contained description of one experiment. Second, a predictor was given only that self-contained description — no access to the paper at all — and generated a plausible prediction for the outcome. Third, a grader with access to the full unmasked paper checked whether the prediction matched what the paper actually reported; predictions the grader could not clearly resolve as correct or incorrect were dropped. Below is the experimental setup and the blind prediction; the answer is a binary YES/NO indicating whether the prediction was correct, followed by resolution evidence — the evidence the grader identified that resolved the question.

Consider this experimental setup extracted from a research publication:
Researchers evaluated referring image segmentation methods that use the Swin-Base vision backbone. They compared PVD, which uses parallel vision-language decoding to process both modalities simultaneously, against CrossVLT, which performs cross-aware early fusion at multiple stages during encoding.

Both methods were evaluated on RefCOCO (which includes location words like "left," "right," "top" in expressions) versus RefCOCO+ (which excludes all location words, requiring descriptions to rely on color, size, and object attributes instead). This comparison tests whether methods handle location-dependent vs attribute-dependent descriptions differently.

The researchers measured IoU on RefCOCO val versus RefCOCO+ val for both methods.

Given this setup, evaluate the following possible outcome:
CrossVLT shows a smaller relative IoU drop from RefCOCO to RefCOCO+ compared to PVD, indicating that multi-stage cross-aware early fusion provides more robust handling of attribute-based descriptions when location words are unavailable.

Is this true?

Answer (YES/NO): YES